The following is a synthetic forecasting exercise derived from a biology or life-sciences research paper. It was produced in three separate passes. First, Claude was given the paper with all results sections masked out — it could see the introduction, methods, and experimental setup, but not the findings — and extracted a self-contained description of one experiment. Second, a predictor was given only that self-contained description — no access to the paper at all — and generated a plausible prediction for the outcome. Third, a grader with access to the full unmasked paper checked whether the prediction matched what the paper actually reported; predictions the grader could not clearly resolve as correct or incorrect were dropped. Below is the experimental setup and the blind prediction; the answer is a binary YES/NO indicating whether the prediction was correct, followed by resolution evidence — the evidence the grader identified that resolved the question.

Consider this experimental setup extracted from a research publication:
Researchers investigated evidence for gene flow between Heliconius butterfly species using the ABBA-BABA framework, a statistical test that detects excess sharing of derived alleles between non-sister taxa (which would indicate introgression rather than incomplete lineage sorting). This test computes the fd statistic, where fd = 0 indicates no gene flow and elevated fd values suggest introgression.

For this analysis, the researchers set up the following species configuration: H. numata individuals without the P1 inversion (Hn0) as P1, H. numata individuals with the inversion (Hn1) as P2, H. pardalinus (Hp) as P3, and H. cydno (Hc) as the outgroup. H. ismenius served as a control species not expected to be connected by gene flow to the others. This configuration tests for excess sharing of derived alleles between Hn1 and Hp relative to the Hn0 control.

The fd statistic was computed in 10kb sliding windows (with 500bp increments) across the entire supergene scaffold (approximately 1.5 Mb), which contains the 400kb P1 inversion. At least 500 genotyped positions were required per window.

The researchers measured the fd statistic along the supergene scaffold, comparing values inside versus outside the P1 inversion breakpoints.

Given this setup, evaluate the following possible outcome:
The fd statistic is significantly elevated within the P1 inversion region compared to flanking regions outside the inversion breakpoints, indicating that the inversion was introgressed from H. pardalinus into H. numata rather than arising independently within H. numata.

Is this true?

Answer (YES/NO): YES